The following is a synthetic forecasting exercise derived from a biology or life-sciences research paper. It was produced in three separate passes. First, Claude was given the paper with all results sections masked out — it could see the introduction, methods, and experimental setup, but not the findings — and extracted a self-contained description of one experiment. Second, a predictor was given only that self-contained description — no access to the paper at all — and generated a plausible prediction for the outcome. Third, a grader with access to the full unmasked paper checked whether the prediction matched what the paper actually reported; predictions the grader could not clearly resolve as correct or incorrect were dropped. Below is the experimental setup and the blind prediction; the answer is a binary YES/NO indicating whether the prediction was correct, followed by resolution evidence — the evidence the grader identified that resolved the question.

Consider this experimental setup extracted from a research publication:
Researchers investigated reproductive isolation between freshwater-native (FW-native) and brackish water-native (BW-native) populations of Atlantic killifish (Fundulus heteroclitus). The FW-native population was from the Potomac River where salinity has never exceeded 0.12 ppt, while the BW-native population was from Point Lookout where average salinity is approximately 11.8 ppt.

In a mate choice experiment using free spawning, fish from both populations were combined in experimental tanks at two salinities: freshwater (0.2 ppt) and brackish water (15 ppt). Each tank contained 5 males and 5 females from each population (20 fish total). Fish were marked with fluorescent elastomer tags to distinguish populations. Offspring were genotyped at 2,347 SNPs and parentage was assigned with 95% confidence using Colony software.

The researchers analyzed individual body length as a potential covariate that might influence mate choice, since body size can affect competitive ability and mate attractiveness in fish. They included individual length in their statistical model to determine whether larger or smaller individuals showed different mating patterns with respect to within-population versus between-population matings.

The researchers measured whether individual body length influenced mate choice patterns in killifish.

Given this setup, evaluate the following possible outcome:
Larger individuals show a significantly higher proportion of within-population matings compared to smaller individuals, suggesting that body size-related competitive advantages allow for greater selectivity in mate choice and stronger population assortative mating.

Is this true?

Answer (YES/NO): NO